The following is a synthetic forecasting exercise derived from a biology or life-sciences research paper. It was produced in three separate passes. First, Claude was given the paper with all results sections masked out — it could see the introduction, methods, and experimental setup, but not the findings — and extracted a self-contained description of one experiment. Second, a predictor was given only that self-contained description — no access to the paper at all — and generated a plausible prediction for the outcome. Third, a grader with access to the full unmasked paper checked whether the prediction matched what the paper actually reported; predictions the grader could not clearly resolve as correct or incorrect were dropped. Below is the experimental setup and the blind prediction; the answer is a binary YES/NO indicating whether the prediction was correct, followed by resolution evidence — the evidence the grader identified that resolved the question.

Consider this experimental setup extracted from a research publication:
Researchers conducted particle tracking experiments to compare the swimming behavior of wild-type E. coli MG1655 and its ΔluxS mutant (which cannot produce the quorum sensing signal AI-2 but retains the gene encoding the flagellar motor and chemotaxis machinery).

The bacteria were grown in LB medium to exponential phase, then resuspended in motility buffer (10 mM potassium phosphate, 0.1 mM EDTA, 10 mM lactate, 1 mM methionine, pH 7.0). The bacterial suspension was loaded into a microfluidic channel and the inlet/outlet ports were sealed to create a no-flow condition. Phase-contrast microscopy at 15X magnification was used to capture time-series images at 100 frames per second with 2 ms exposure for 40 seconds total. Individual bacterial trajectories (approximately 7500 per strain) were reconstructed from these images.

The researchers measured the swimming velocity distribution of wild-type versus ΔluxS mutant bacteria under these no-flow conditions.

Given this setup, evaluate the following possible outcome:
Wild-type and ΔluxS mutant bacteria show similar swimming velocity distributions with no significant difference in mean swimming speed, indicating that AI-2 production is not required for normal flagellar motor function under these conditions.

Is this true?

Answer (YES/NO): YES